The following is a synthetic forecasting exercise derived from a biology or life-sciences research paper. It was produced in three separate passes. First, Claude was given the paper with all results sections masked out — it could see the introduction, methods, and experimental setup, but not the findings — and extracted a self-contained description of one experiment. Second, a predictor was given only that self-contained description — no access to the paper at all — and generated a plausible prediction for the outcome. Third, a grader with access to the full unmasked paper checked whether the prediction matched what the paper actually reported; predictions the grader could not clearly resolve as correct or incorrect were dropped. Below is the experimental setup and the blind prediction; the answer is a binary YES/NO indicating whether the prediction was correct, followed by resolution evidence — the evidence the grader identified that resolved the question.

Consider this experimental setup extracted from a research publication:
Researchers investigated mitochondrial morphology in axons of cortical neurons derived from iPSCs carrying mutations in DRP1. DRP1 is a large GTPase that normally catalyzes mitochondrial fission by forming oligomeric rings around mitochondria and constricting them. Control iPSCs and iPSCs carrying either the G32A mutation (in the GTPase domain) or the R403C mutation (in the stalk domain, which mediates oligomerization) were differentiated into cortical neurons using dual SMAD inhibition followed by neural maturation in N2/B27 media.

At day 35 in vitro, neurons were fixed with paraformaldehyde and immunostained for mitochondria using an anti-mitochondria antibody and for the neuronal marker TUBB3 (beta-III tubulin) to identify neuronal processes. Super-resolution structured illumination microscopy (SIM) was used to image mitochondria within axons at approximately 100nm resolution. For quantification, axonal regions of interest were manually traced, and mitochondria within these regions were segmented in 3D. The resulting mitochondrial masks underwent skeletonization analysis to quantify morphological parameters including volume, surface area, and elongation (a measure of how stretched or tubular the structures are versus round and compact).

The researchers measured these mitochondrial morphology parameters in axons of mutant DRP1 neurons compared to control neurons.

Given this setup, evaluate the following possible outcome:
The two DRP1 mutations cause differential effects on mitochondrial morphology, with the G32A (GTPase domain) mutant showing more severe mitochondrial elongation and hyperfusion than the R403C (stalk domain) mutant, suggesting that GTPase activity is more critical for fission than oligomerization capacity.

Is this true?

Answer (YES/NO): NO